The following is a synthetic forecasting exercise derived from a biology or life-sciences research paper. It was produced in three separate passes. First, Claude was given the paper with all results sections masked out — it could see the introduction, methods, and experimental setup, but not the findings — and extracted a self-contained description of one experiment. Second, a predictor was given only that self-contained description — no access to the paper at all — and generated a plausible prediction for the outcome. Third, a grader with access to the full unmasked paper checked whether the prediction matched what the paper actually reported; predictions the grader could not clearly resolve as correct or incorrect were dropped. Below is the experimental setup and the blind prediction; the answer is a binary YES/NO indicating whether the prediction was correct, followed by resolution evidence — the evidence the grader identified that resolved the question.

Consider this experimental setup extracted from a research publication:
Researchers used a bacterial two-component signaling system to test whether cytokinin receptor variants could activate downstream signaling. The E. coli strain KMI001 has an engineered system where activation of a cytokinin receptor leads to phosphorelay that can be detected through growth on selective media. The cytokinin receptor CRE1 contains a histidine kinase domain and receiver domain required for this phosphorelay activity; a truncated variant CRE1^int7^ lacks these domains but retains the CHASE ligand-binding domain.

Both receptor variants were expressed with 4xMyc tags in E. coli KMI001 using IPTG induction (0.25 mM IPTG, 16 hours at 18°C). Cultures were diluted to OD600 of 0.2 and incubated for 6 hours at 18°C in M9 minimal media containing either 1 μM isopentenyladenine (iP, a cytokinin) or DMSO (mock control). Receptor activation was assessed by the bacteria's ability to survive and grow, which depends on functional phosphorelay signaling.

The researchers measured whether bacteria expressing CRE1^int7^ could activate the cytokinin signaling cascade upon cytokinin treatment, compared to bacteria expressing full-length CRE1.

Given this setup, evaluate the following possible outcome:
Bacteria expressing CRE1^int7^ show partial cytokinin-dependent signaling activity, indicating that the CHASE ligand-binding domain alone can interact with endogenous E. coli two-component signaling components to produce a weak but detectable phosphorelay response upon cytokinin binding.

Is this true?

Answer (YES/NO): NO